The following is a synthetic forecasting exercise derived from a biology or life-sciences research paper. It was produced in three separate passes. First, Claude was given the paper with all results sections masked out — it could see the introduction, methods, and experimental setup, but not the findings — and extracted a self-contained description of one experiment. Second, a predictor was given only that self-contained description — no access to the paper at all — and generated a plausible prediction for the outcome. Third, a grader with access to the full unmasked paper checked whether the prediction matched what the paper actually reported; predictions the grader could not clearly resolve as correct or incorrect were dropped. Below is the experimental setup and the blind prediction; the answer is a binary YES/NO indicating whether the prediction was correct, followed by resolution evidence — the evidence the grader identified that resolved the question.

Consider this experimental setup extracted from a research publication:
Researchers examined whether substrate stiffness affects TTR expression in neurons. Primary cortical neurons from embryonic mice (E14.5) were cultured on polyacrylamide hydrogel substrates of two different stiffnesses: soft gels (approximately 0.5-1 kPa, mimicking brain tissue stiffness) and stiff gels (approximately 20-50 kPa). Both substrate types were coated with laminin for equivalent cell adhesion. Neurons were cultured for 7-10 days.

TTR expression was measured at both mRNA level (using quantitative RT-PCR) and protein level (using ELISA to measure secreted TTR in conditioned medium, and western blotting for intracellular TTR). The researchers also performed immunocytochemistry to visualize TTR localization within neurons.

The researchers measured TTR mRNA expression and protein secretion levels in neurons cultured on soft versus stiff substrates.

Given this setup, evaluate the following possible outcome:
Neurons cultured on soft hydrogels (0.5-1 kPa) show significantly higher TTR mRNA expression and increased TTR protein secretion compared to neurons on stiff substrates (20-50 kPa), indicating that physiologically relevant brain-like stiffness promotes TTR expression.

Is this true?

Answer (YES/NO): YES